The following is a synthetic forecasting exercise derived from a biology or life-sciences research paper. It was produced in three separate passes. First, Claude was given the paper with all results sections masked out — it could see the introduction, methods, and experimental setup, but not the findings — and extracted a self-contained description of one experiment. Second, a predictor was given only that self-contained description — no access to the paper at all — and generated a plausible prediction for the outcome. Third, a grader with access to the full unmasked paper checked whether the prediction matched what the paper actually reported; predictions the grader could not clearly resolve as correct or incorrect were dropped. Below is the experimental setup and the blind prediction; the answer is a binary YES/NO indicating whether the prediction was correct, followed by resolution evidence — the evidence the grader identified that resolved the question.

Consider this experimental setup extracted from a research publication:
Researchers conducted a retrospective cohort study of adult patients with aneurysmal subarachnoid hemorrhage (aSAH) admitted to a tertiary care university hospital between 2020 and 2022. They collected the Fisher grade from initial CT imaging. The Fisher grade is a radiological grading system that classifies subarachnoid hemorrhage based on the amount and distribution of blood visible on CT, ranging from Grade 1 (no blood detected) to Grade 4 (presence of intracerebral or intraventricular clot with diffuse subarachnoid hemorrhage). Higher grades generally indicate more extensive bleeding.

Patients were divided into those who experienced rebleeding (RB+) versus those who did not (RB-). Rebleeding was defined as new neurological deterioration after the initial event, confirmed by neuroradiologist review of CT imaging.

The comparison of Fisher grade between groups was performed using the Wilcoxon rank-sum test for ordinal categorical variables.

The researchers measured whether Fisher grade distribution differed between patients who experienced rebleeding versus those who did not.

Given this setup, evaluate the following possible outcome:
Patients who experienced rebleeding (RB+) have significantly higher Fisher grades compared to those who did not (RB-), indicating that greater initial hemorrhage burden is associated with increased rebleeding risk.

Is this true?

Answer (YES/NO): NO